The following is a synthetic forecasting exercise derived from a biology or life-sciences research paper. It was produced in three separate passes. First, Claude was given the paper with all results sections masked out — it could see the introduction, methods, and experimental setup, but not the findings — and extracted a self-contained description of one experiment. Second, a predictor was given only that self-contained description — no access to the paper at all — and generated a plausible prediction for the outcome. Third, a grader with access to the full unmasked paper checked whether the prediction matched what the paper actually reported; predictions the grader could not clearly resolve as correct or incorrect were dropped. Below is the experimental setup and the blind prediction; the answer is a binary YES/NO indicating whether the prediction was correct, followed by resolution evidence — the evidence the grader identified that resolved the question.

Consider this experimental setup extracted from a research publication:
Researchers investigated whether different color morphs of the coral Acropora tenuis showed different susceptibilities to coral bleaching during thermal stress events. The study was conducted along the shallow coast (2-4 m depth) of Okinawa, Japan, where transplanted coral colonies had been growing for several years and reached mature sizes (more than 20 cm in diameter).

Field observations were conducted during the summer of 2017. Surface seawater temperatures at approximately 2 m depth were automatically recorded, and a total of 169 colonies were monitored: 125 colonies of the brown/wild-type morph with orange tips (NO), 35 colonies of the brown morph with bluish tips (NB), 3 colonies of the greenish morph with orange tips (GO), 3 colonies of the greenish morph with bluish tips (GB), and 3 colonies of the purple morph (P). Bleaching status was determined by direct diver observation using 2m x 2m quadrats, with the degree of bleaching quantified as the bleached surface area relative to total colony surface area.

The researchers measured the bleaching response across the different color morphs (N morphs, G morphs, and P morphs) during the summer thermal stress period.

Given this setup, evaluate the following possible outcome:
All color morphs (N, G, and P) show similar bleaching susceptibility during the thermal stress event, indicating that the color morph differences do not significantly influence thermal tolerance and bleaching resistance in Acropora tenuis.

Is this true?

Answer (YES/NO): NO